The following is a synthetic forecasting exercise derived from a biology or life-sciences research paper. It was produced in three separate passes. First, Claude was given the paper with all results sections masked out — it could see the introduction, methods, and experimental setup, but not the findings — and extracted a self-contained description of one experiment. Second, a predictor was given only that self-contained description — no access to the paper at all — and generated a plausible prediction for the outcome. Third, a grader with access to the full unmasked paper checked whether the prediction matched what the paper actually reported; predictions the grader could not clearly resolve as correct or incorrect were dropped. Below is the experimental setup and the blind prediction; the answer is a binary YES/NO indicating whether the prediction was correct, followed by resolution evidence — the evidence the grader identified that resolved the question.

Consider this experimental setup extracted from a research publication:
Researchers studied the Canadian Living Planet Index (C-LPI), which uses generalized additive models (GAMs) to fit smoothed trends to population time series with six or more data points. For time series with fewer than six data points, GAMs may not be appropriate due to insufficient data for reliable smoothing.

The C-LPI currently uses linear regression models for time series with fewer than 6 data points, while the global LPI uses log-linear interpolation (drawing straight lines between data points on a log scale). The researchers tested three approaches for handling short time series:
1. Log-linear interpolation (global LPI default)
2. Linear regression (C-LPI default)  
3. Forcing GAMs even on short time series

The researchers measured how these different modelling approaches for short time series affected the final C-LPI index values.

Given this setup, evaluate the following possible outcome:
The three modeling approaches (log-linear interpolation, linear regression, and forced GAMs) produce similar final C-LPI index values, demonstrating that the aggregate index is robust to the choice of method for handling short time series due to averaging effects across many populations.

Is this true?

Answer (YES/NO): YES